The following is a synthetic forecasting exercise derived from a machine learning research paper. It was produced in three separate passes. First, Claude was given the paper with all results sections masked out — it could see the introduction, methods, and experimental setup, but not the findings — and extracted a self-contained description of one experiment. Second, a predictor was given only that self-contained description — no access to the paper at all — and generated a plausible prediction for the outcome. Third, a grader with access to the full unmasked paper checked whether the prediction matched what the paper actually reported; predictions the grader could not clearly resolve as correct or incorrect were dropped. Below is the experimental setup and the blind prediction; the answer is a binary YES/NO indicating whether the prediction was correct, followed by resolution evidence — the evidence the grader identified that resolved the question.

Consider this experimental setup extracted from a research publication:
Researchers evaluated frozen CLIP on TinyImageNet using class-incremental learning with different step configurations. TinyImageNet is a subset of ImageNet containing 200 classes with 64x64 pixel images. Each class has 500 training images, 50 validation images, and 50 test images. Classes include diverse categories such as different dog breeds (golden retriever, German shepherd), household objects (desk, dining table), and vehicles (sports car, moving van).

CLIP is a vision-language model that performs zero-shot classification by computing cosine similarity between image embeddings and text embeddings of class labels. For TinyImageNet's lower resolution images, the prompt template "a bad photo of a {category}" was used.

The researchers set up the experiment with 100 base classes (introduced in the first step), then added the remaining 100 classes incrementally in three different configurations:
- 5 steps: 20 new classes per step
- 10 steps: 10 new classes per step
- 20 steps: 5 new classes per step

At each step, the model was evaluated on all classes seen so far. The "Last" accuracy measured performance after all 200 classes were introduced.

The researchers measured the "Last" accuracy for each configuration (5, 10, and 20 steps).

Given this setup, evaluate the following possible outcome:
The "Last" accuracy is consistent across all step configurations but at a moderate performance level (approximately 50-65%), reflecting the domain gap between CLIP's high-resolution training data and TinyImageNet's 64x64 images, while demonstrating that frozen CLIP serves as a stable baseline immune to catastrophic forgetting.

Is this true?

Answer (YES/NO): NO